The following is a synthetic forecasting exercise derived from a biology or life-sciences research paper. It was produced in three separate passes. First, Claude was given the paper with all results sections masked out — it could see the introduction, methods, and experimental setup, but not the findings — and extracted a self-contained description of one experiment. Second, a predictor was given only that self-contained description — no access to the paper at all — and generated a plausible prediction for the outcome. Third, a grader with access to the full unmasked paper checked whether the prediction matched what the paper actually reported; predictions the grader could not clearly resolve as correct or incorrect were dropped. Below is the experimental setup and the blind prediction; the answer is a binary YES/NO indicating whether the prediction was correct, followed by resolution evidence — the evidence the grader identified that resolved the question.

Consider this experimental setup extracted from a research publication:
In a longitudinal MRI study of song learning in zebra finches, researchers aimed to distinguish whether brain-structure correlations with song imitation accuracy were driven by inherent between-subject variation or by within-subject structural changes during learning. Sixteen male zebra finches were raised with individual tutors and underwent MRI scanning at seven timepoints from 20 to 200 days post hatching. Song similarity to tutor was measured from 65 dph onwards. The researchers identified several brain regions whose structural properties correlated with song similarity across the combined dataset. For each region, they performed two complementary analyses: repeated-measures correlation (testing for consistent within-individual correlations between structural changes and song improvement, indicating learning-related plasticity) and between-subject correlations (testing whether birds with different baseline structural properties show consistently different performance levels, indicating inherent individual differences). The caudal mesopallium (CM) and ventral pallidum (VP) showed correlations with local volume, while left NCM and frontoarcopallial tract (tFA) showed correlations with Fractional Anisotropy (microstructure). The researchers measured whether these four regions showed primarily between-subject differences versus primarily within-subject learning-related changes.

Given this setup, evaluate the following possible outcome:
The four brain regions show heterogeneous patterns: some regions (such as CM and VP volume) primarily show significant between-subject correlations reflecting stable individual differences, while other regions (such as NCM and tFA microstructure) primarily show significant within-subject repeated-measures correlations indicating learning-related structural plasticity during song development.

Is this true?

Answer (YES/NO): NO